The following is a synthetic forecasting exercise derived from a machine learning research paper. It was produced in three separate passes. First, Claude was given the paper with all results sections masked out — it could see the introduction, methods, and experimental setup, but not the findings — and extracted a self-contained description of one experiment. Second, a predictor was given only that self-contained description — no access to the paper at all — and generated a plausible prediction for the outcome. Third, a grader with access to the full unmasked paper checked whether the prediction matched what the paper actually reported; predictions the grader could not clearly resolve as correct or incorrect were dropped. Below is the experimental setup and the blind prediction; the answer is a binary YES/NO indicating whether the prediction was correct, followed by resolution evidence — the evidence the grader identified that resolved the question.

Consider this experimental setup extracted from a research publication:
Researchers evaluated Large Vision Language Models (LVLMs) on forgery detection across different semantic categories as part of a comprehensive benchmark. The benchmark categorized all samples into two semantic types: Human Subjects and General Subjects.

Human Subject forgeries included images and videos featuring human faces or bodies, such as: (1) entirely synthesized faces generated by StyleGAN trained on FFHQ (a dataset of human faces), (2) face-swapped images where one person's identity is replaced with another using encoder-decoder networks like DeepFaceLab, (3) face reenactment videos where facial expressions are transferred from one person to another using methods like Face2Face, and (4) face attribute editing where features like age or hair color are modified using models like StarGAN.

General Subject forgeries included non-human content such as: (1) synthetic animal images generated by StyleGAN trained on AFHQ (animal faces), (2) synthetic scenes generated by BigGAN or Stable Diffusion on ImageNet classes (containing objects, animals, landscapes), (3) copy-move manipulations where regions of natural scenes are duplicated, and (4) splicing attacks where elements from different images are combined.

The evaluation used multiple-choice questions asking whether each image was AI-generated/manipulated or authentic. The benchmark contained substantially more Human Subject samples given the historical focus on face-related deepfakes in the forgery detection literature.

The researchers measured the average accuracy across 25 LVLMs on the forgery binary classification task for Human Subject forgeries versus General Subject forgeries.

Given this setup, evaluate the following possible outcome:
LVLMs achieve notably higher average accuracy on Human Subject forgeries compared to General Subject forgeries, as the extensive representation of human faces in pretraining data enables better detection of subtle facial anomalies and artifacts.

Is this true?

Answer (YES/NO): NO